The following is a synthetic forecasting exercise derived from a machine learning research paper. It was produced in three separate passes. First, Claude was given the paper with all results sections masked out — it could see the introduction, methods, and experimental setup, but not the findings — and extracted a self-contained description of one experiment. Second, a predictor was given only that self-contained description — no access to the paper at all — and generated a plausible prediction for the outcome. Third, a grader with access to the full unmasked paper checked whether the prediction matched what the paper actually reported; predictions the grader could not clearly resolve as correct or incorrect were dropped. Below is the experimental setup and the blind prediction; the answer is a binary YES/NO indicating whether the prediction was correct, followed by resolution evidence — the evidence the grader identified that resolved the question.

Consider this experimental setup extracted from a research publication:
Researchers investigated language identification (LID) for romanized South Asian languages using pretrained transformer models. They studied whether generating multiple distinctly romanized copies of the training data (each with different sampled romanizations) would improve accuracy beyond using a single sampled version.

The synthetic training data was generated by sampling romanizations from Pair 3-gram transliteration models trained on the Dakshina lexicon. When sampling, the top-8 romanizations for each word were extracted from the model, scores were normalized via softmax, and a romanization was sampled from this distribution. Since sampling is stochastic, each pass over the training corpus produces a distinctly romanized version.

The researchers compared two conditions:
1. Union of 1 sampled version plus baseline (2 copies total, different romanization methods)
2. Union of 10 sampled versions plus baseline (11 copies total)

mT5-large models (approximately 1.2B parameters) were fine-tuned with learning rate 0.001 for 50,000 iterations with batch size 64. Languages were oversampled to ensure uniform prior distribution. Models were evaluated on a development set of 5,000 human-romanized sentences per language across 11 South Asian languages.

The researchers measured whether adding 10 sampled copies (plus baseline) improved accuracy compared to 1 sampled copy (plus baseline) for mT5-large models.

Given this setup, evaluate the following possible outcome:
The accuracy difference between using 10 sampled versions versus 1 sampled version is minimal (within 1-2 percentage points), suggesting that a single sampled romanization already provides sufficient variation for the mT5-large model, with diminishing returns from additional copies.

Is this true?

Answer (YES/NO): YES